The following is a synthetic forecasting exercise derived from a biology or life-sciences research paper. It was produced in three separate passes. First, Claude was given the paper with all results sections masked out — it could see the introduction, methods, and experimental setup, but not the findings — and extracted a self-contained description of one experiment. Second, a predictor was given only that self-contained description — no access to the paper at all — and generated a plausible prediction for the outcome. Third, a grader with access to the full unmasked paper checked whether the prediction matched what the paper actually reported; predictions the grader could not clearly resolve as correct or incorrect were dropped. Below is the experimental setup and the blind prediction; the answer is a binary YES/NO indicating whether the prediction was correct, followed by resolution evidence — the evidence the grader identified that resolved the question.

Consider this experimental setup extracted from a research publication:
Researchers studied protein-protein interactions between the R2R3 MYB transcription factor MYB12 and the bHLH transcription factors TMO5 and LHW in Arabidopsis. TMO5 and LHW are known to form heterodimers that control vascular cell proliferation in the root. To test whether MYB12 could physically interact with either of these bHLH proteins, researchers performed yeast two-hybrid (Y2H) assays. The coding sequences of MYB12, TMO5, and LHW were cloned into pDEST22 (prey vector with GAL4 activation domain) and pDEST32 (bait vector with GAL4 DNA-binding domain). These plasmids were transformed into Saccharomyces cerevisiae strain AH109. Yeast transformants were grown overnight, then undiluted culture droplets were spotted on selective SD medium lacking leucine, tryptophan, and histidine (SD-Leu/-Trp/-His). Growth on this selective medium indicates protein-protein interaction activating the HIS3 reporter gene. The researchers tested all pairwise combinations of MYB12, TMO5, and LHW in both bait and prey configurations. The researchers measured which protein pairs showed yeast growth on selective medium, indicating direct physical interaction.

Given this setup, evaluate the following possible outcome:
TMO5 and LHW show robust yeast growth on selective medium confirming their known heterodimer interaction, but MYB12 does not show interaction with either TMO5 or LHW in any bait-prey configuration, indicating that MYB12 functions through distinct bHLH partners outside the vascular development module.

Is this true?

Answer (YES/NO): NO